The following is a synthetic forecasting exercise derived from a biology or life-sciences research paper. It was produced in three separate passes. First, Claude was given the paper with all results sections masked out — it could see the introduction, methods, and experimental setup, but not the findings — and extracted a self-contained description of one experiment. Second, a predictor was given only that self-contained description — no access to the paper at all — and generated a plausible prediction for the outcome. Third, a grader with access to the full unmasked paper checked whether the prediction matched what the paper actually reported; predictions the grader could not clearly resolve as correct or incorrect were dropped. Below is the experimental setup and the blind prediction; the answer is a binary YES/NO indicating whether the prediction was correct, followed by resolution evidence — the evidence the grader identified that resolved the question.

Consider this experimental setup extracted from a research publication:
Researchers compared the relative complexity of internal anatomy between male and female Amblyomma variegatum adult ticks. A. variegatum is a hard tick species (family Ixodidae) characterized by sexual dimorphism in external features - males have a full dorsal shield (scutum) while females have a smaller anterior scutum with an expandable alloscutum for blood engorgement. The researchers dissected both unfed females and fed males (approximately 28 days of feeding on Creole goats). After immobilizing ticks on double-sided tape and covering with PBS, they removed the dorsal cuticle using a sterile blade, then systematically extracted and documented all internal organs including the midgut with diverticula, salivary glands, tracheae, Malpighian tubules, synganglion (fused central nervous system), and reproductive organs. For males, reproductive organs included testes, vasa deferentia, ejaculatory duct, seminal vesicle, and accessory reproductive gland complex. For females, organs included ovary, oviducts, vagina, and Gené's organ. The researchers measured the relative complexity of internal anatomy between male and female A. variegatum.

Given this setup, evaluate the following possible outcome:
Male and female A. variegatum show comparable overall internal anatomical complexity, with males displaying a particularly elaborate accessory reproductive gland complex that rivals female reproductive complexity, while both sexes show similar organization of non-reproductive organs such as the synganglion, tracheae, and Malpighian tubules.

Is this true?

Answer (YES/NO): NO